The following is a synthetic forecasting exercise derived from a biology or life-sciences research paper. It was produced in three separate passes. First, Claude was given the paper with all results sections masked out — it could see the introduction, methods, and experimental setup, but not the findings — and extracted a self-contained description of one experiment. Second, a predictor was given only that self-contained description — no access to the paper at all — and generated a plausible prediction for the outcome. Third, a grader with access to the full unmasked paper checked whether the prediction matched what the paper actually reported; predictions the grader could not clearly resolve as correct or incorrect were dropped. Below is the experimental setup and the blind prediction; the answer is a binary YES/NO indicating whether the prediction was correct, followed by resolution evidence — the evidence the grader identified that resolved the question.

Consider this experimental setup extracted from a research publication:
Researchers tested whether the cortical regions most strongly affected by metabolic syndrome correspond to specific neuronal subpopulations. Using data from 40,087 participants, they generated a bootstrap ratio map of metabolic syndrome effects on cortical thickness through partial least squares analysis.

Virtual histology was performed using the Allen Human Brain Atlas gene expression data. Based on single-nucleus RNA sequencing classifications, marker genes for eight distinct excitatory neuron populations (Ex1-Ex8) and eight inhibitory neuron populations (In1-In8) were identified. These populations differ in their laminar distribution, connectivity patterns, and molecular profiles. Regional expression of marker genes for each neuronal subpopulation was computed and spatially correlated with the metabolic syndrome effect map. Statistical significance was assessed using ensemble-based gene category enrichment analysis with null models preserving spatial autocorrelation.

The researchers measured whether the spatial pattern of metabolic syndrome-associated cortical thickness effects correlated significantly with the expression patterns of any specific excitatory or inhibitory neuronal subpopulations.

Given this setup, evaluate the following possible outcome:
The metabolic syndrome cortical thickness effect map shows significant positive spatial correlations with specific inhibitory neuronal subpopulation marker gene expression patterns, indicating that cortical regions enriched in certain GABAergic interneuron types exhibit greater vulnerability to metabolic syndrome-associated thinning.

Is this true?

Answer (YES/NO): YES